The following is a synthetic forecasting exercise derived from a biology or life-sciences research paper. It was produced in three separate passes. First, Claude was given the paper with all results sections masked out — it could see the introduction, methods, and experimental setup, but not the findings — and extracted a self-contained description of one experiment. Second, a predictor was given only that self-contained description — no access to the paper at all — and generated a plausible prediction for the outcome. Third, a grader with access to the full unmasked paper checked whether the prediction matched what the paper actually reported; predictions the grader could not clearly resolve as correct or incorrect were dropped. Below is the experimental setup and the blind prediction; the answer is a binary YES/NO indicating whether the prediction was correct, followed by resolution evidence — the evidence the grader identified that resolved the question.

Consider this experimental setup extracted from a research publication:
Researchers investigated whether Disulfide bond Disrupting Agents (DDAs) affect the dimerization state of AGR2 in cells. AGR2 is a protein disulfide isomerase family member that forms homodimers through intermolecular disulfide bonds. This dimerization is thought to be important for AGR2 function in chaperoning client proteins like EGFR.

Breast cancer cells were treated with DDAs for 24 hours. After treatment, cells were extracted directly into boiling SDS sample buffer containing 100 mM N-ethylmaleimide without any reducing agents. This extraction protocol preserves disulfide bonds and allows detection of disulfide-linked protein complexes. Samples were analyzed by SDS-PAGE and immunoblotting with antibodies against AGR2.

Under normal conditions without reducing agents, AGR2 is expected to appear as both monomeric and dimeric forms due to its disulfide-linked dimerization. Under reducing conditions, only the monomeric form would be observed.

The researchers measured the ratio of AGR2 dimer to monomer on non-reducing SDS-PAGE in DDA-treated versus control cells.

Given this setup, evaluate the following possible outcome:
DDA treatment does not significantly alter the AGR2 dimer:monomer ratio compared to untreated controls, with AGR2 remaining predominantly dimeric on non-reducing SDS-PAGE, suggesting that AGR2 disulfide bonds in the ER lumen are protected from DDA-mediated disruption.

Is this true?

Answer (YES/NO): NO